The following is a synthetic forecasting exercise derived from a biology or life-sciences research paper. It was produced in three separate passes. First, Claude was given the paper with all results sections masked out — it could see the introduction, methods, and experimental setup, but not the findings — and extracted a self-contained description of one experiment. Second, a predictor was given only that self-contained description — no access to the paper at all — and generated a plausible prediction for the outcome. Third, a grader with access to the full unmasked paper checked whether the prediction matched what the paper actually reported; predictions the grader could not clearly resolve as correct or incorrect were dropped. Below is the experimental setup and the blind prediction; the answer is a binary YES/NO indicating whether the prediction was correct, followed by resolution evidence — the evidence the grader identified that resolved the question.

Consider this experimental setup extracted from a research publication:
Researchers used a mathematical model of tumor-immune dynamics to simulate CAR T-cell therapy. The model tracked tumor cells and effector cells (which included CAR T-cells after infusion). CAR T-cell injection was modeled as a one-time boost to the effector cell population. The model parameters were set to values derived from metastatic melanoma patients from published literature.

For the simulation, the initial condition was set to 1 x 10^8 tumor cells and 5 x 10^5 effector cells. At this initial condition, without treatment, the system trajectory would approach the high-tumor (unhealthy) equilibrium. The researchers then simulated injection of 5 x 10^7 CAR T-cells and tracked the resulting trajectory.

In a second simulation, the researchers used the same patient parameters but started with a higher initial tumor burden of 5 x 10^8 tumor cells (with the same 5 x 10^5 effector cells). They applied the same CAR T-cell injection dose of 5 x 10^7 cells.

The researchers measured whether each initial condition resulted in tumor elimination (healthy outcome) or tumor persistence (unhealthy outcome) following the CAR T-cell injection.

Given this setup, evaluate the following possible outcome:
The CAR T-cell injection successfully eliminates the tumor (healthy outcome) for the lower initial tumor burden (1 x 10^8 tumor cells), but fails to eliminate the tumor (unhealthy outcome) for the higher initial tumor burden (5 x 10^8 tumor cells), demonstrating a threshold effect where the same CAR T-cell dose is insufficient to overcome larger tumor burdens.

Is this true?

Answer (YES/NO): YES